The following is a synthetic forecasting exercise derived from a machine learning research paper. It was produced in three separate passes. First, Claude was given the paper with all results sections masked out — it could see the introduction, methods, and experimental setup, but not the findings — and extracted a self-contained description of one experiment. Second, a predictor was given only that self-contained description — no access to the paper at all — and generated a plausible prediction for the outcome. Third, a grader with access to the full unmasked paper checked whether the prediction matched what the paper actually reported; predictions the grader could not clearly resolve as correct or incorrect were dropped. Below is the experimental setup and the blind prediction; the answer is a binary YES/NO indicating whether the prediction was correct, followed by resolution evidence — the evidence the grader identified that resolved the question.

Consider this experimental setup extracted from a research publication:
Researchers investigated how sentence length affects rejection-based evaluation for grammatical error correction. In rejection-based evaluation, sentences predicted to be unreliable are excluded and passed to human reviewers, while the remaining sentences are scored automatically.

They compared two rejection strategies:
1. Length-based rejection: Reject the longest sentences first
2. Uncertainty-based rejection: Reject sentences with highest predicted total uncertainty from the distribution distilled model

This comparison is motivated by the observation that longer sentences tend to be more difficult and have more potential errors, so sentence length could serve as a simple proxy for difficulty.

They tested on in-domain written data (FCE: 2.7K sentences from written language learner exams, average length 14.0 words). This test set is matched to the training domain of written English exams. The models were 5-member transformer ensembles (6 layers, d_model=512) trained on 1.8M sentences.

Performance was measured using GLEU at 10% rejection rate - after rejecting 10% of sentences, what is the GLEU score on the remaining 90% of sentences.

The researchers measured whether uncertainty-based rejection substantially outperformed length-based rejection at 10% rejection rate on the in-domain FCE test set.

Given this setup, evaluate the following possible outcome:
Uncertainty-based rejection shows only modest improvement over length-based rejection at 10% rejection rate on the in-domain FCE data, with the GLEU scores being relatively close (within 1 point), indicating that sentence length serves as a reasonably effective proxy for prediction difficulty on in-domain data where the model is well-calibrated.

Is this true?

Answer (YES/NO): YES